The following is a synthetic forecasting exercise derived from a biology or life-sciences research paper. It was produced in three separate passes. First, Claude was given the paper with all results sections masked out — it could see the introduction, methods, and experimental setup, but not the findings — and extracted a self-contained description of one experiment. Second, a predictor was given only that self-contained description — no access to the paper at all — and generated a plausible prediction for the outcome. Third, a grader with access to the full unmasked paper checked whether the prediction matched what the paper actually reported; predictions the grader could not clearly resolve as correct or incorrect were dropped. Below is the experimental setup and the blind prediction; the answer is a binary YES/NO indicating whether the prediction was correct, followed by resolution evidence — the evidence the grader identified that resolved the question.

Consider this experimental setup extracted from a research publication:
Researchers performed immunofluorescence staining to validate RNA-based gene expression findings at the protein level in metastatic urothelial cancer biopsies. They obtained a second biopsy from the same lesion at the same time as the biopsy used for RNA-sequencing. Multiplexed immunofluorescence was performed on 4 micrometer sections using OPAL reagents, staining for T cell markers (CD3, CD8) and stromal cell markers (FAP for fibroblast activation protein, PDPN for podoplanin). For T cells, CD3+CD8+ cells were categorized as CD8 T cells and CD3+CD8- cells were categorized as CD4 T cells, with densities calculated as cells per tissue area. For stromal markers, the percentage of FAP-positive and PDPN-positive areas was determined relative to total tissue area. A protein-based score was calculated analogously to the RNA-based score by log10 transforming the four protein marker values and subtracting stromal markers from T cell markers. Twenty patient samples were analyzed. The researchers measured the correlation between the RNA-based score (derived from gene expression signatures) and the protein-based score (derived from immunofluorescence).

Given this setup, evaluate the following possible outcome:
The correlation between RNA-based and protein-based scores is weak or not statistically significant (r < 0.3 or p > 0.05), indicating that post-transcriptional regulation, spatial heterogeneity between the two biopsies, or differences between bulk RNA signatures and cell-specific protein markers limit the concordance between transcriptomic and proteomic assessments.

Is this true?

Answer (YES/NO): NO